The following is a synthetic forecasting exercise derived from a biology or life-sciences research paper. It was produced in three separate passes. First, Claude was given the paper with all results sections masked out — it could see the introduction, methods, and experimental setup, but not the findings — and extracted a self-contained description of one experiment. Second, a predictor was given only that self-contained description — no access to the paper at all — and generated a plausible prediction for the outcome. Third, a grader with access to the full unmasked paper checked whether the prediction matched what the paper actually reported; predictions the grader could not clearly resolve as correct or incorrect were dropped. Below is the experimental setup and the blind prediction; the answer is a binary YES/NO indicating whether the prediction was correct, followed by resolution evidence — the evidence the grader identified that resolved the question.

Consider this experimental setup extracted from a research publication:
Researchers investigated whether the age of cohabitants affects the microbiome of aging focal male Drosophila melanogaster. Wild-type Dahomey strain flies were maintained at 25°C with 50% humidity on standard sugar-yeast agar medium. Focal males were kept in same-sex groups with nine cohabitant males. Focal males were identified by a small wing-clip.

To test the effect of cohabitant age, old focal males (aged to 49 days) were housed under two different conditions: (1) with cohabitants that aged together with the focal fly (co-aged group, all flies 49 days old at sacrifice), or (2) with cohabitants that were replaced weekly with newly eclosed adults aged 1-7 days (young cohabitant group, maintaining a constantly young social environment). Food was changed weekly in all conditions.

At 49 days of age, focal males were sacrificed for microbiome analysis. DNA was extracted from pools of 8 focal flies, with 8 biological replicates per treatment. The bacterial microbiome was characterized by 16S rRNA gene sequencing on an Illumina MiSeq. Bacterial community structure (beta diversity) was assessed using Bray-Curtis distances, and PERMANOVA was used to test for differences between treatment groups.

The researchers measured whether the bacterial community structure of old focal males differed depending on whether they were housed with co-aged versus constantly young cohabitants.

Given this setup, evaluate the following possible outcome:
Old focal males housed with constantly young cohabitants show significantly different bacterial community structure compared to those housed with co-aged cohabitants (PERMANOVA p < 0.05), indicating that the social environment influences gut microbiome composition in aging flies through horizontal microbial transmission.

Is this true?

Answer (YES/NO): NO